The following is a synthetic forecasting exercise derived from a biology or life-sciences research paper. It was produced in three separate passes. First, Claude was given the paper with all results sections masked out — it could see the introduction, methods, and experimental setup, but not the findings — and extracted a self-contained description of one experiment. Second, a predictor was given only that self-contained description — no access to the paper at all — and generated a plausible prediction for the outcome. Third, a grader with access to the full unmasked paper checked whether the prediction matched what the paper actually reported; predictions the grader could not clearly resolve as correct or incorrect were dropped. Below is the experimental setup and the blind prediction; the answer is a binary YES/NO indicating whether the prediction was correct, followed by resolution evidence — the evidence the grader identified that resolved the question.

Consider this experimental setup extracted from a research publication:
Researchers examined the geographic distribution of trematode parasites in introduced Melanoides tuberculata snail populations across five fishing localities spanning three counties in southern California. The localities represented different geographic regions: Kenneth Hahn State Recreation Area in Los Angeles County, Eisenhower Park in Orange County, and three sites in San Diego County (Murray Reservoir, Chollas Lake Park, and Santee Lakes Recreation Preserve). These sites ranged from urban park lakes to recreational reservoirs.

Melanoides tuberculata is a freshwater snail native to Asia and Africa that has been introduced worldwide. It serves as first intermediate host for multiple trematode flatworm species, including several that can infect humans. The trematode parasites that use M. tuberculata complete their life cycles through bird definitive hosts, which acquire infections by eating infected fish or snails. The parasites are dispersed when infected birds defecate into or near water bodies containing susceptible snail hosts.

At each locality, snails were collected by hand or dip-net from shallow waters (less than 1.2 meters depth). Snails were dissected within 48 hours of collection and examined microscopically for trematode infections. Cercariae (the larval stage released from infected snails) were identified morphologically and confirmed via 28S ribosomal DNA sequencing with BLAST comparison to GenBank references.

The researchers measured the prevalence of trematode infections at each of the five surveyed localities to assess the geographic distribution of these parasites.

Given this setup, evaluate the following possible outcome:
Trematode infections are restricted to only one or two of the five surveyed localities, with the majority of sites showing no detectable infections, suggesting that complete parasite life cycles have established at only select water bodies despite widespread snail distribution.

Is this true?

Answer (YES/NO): NO